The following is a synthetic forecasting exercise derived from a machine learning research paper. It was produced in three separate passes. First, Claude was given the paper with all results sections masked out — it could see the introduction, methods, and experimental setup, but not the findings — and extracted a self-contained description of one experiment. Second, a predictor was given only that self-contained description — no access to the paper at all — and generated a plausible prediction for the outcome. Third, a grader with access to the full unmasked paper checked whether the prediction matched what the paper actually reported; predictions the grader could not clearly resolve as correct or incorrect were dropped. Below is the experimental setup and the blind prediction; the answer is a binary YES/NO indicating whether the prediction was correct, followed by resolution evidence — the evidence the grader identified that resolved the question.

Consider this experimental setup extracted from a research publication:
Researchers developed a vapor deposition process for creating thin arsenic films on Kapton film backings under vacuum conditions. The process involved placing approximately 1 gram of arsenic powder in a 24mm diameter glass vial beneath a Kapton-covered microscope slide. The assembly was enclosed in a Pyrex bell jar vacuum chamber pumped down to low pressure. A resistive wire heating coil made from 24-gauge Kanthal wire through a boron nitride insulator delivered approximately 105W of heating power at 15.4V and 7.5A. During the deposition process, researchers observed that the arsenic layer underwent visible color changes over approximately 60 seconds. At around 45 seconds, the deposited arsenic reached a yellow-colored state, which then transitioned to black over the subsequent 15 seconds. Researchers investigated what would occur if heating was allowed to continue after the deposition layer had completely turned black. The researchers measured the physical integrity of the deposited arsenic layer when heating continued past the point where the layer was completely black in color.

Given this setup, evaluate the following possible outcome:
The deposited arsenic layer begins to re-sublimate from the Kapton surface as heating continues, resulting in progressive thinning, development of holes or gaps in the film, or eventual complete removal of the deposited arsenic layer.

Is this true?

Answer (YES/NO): NO